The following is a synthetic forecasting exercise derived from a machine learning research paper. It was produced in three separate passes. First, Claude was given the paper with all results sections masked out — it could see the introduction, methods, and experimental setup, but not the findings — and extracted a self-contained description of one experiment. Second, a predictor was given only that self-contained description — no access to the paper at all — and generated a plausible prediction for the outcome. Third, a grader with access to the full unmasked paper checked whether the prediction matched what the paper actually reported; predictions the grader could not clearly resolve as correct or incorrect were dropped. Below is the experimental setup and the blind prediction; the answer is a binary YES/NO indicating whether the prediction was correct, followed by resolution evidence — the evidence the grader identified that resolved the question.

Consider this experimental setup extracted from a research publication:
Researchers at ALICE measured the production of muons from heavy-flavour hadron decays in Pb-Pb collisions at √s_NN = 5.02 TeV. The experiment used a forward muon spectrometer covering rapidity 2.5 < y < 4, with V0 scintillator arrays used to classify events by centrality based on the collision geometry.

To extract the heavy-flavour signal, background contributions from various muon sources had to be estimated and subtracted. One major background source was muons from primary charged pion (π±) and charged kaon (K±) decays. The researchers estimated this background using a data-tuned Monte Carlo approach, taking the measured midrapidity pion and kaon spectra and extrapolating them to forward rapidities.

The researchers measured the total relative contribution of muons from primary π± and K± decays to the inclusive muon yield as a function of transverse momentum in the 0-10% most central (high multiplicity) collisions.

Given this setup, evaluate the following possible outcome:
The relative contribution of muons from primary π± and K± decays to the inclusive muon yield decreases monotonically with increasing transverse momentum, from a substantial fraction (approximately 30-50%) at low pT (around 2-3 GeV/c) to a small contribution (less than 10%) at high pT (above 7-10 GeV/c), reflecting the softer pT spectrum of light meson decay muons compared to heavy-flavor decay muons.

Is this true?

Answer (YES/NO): NO